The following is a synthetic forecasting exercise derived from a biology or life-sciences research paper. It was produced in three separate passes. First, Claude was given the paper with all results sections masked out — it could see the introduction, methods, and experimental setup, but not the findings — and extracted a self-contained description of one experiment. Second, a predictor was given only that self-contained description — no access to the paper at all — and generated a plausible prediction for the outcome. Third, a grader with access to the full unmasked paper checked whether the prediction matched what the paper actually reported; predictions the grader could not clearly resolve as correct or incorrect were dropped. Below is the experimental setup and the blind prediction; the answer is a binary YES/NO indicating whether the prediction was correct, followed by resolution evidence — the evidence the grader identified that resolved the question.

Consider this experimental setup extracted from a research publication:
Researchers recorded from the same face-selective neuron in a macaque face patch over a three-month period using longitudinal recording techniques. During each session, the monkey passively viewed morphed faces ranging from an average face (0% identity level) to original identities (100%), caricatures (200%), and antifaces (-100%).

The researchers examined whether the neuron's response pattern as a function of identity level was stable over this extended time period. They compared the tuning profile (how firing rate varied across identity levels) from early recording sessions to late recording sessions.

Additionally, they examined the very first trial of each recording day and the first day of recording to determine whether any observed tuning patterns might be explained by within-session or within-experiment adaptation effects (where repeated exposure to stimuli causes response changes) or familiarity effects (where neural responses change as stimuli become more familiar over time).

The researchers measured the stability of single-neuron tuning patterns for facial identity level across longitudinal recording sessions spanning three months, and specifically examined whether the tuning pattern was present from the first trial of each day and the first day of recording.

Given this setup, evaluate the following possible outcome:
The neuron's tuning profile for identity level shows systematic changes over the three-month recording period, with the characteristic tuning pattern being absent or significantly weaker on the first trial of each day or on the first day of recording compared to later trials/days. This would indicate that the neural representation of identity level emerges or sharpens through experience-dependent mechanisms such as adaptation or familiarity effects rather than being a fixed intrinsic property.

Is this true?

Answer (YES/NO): NO